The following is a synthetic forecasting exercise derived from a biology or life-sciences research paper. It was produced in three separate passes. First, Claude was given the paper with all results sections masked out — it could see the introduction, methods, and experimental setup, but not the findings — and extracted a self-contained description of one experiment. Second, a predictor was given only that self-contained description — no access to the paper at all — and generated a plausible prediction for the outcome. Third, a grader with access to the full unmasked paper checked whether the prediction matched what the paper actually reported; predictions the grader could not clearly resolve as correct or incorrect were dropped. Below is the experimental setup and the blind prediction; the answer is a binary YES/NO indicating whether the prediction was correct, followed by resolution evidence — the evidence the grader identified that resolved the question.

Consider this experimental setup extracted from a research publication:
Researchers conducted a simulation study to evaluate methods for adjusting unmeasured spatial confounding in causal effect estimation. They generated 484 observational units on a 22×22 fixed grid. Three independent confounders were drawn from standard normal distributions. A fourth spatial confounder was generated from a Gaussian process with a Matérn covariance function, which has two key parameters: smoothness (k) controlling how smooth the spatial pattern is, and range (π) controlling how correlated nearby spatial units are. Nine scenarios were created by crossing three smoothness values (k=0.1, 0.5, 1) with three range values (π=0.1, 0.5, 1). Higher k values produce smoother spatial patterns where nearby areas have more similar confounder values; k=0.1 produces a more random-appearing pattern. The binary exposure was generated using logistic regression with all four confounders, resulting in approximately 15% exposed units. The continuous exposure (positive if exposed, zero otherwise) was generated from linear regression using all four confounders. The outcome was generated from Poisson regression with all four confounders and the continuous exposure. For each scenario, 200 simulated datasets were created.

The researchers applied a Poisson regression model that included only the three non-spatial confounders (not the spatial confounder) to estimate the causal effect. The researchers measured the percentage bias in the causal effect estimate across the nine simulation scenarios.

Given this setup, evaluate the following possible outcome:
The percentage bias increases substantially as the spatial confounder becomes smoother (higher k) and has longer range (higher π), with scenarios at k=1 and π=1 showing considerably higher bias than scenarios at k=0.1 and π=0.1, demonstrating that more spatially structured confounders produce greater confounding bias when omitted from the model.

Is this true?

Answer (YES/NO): NO